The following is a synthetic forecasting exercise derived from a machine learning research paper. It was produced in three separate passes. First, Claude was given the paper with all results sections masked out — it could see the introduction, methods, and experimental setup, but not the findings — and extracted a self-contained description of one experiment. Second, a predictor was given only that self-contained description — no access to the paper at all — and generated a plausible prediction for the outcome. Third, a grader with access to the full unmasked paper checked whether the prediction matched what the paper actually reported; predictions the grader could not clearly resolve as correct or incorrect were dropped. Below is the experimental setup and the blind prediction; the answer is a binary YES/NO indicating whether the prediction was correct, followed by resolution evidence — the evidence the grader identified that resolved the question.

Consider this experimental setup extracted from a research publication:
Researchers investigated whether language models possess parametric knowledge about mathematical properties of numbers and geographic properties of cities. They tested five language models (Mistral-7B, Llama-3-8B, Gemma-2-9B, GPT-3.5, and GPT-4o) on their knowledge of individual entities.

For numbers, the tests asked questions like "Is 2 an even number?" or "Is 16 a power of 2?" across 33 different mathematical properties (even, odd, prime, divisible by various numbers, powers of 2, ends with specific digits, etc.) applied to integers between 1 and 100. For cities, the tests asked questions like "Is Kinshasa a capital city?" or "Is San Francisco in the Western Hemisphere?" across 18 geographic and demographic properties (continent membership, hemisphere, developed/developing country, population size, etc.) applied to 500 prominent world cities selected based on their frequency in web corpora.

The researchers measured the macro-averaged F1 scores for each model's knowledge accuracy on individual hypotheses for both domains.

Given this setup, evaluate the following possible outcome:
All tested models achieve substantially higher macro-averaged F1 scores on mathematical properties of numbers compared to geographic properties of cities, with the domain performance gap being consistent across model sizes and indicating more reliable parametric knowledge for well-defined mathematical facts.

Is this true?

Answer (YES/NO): NO